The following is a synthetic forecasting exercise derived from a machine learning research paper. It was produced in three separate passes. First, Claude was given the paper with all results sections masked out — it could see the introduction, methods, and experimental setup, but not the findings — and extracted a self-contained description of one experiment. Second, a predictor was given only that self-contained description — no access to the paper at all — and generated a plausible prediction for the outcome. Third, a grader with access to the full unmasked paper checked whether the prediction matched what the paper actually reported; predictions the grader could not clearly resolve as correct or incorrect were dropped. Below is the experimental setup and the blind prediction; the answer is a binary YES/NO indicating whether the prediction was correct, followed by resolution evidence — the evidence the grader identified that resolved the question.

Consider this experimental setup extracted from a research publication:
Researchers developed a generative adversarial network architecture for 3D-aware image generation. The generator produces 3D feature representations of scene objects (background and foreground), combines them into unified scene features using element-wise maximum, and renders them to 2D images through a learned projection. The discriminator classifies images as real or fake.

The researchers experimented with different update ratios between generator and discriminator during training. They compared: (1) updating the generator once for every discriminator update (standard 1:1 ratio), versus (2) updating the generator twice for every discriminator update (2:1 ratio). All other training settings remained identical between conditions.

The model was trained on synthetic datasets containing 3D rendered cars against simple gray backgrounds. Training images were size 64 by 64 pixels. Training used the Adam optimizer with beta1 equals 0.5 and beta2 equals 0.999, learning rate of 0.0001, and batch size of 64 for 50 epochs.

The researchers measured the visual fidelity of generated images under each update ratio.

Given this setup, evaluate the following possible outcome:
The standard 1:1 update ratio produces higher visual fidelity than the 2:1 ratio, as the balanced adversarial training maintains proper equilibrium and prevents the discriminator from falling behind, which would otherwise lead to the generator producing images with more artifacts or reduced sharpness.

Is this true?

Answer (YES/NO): NO